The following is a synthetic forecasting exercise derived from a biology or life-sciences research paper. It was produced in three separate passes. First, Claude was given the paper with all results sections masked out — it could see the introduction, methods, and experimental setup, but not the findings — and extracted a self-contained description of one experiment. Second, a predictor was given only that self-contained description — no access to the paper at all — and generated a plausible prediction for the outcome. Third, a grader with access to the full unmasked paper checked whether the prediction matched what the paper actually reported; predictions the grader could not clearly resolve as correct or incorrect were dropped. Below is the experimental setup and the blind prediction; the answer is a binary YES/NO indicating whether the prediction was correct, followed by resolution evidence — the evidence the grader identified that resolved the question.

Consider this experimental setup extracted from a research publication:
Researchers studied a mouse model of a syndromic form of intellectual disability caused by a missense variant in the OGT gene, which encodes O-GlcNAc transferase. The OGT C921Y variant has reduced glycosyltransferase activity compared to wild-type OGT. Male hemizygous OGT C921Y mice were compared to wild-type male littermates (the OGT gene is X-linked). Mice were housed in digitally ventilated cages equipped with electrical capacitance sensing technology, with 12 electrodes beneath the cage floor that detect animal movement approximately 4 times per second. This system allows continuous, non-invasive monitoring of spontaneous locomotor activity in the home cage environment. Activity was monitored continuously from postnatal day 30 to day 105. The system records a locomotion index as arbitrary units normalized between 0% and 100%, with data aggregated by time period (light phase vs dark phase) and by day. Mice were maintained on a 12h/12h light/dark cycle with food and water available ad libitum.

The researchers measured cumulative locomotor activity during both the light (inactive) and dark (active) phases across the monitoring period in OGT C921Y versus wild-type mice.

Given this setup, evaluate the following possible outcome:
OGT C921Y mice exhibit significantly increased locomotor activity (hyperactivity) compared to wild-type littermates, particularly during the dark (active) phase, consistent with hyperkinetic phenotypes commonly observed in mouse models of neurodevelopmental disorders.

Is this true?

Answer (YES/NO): YES